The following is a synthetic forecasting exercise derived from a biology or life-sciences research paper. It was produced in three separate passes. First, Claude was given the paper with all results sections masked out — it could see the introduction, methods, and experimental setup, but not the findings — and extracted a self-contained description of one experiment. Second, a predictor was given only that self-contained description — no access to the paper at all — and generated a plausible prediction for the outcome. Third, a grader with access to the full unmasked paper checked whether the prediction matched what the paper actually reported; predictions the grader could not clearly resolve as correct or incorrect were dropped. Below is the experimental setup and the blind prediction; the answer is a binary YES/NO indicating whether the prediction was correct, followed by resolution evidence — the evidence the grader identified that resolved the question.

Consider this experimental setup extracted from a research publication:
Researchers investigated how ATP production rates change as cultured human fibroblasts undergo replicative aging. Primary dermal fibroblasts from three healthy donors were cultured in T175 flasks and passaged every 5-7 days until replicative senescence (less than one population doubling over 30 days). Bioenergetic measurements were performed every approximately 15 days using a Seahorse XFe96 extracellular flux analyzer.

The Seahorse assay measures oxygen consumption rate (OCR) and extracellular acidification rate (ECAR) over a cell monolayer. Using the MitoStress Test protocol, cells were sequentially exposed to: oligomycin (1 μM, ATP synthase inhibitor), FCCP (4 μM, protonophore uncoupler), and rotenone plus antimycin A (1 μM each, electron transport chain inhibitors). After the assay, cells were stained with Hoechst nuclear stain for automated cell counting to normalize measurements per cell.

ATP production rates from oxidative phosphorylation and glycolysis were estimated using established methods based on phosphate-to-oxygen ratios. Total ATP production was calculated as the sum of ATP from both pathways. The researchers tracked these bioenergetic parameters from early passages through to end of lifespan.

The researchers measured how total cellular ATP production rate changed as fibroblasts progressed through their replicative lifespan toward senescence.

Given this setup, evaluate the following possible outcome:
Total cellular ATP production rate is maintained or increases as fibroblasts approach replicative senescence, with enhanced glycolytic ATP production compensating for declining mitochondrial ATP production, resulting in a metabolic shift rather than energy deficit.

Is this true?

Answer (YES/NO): NO